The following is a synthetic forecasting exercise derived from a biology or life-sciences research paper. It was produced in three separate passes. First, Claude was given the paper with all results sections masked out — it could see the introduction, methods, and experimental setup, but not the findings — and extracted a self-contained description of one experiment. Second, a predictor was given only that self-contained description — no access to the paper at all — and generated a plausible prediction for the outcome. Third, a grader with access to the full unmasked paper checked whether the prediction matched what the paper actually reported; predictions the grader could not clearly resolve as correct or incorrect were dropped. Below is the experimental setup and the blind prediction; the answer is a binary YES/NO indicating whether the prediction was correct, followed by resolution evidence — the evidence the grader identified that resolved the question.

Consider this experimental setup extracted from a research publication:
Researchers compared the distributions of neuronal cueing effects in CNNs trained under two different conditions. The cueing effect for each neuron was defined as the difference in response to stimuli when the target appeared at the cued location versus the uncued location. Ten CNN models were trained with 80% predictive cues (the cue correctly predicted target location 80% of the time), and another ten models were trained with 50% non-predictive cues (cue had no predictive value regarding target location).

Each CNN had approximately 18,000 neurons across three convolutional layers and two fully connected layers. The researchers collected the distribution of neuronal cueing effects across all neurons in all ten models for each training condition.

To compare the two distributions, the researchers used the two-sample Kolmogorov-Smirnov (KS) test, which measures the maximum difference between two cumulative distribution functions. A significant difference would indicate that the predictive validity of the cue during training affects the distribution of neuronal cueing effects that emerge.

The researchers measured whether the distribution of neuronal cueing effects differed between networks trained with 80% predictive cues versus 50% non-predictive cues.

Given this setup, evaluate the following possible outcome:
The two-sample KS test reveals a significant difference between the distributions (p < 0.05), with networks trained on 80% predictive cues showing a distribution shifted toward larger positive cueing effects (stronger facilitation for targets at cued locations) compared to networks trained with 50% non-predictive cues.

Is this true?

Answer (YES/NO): NO